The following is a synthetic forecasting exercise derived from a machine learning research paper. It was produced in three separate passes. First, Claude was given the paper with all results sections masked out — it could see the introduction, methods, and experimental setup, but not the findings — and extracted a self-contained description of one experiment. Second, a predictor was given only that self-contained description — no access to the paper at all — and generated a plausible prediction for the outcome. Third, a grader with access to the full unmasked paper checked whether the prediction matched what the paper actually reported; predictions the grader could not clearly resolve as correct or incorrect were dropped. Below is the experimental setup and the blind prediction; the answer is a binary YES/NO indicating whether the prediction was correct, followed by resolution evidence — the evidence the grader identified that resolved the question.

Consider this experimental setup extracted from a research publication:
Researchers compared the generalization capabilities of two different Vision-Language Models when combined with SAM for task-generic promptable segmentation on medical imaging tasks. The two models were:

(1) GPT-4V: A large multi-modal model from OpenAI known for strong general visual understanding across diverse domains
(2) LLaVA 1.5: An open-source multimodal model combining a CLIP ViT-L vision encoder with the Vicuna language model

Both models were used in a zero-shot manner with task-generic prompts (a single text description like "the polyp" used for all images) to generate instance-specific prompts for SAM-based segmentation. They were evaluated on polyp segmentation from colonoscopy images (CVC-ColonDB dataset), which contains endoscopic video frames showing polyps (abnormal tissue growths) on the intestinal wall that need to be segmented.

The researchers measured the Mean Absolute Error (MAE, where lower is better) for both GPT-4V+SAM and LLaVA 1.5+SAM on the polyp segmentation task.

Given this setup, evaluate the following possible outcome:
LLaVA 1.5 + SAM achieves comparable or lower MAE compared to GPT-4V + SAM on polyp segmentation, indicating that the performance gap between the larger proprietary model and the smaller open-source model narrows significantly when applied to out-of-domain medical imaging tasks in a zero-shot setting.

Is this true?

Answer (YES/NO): YES